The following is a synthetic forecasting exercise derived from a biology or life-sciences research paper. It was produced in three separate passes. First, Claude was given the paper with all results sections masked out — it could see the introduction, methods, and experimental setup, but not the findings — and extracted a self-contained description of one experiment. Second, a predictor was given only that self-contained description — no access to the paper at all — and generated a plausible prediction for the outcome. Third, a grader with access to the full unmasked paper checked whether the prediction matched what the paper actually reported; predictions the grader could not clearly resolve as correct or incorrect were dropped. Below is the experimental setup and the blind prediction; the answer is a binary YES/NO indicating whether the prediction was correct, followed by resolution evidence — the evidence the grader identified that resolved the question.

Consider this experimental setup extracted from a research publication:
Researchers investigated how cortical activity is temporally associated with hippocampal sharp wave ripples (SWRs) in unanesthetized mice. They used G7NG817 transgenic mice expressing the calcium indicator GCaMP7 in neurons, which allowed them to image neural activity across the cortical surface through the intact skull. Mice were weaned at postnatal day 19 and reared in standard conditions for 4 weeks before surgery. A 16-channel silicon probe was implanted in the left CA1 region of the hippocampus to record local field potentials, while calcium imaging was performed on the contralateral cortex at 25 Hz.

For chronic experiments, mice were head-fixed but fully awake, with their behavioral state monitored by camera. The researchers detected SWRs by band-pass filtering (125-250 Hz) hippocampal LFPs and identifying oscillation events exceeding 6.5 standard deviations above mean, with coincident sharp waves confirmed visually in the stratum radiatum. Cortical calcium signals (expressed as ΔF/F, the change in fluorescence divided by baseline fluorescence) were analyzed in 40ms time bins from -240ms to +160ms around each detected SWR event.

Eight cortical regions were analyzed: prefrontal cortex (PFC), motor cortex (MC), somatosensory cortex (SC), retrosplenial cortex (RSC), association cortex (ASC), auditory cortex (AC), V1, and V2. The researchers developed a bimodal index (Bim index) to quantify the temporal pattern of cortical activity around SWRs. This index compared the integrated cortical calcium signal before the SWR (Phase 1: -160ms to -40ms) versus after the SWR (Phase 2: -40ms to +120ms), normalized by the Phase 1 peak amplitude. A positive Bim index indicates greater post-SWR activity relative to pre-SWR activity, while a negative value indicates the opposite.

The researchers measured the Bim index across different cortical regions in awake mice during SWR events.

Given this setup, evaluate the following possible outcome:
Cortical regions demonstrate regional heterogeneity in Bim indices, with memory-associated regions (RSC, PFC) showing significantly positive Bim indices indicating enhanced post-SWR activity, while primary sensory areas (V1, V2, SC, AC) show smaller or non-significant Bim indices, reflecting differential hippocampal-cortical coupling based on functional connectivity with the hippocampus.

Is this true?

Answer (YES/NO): NO